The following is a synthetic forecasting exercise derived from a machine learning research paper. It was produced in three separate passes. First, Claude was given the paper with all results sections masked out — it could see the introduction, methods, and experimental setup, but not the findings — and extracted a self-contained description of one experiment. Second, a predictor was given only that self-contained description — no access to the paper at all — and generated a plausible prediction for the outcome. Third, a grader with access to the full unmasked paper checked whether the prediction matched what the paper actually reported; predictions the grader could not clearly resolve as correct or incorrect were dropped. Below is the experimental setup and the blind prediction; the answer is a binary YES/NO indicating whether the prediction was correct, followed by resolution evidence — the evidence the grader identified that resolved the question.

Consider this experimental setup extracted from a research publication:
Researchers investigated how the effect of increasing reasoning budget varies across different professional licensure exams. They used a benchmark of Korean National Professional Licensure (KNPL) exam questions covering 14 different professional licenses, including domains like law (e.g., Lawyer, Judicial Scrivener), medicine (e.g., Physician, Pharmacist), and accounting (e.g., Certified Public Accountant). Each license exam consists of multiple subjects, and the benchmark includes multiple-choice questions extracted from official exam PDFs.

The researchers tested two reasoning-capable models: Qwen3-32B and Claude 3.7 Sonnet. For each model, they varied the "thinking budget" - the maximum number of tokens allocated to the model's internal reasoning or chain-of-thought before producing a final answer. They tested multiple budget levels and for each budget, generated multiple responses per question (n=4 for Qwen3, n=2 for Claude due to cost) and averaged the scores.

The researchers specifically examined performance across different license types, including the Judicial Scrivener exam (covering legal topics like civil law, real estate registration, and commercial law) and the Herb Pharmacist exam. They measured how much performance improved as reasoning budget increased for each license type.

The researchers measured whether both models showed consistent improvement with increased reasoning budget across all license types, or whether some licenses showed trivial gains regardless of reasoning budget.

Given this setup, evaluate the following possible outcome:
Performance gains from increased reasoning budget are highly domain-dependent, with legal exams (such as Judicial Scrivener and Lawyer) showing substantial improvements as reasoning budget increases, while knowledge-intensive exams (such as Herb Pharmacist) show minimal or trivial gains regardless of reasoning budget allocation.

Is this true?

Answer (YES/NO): NO